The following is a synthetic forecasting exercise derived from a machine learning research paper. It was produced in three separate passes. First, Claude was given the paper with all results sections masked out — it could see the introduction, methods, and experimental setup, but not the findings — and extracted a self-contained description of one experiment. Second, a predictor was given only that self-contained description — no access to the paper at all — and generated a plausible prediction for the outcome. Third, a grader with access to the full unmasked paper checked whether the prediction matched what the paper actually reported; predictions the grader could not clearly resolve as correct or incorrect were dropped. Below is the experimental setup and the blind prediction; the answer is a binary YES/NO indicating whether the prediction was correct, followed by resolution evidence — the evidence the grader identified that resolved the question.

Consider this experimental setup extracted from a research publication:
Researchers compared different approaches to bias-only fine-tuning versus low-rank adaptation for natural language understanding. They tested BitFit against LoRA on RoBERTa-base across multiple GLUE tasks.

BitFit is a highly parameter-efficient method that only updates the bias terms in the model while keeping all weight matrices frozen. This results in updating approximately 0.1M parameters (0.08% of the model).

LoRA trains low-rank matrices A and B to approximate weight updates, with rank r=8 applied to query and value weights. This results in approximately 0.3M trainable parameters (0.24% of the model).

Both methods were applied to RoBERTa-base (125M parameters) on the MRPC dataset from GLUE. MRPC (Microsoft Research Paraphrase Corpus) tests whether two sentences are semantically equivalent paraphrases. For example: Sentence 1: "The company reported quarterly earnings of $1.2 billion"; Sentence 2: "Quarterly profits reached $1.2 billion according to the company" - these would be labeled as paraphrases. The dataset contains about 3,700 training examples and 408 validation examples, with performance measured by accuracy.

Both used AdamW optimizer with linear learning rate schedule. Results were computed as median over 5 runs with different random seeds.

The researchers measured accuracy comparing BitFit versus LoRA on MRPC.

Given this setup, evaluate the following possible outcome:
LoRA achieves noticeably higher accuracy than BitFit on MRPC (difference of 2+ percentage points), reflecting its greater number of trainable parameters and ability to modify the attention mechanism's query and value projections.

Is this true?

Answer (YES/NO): YES